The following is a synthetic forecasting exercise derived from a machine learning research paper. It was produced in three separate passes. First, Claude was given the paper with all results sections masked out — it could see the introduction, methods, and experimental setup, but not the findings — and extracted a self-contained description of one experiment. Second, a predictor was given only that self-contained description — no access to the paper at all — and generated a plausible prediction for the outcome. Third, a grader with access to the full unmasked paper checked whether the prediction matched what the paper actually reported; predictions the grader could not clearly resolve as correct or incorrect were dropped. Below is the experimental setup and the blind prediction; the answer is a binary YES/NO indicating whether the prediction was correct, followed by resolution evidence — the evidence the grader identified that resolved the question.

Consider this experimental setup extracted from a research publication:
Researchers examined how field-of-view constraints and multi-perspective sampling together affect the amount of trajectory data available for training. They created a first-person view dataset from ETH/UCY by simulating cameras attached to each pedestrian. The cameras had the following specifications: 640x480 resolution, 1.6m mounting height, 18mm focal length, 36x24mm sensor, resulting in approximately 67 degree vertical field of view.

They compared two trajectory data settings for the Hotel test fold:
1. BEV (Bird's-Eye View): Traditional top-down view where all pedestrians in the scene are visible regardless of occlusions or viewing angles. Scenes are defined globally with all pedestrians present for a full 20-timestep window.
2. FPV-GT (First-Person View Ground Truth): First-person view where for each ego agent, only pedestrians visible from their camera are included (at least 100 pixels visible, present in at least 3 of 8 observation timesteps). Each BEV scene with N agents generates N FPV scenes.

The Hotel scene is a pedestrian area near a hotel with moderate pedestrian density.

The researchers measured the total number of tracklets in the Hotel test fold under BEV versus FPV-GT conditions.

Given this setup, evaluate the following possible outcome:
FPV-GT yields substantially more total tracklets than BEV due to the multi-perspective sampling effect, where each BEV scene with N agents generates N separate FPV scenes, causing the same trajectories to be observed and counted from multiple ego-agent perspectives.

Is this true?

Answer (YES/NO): YES